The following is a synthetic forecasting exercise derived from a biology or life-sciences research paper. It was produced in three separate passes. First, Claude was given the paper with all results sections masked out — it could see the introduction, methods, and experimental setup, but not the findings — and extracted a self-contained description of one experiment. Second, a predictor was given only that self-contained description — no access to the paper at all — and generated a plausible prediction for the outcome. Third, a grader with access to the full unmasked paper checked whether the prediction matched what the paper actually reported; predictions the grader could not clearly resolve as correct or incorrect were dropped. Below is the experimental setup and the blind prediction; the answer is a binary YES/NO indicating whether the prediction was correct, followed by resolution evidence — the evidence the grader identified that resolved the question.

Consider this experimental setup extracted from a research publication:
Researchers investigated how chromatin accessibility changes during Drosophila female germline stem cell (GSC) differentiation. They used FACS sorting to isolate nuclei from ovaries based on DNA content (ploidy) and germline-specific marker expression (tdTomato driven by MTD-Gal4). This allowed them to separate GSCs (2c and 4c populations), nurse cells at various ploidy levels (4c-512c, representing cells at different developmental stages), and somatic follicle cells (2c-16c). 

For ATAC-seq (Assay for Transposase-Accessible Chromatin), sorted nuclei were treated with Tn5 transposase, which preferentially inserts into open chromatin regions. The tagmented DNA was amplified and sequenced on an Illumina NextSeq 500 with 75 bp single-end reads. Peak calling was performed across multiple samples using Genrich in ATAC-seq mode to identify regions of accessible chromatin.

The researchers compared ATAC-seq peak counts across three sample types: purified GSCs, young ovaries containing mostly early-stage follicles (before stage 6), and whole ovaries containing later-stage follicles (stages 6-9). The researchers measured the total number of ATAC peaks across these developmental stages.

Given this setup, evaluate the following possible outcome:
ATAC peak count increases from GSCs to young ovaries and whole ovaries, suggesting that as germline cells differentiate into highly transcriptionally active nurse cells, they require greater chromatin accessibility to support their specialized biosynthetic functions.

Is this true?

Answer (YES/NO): NO